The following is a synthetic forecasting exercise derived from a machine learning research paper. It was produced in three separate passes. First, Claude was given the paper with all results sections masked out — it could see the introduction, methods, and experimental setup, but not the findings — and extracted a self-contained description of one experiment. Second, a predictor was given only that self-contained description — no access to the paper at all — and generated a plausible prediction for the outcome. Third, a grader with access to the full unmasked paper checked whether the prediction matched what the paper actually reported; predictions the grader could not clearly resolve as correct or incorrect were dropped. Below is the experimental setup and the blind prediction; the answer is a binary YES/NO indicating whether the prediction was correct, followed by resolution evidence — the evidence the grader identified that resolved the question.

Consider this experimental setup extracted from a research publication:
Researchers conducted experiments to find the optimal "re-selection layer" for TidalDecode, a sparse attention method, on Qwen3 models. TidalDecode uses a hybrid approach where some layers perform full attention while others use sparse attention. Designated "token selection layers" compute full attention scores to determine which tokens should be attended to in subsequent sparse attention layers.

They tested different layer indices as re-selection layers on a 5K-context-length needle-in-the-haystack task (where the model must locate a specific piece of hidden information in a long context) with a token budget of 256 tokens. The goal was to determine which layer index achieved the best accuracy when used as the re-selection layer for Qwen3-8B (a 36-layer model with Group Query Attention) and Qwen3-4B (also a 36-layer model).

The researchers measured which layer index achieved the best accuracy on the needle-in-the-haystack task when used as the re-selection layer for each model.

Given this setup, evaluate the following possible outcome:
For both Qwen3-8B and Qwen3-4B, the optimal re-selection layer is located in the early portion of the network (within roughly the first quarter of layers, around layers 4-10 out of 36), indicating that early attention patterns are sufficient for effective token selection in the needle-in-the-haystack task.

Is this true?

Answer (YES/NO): NO